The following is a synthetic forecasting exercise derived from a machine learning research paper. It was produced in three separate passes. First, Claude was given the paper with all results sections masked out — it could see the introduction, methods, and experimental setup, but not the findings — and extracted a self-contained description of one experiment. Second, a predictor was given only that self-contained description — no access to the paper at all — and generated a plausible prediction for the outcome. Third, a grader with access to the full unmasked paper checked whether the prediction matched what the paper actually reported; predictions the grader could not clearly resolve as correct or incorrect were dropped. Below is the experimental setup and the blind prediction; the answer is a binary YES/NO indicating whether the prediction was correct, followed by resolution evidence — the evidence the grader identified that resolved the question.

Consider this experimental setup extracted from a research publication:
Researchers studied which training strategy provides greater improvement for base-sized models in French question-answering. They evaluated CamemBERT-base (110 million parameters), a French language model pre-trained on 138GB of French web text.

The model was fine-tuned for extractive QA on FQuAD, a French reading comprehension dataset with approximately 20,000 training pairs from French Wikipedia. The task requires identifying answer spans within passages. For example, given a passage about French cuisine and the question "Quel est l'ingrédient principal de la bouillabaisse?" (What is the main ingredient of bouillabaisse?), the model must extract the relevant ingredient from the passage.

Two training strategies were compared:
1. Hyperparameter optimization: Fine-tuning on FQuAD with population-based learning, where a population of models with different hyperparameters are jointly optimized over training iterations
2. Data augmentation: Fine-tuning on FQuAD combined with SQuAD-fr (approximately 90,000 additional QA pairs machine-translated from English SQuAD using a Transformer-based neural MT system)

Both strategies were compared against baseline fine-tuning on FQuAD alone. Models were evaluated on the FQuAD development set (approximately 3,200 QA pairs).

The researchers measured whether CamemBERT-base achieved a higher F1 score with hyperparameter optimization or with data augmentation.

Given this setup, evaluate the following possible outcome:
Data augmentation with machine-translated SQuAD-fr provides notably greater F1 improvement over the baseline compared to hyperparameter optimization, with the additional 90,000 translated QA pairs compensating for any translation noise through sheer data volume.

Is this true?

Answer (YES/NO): NO